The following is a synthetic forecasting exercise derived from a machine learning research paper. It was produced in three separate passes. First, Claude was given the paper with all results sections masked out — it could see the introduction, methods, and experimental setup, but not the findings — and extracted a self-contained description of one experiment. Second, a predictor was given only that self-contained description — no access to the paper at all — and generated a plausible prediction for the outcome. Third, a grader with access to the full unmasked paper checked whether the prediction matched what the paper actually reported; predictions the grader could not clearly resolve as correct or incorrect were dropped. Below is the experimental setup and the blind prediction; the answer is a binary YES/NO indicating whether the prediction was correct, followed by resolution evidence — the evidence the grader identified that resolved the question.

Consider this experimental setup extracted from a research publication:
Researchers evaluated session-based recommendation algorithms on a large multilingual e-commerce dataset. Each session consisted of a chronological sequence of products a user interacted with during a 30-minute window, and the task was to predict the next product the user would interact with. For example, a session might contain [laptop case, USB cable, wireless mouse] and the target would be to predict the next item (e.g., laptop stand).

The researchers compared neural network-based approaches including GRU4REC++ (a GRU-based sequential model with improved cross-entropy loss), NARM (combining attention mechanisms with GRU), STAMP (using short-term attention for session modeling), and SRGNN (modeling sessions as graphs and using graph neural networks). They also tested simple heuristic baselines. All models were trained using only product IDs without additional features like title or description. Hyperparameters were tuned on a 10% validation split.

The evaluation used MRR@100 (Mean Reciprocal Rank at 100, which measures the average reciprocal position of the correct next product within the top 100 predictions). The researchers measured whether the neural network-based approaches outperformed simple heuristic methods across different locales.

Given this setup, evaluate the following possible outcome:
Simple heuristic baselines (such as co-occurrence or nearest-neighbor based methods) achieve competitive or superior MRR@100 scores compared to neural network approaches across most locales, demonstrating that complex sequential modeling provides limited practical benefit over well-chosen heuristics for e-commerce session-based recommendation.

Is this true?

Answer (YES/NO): NO